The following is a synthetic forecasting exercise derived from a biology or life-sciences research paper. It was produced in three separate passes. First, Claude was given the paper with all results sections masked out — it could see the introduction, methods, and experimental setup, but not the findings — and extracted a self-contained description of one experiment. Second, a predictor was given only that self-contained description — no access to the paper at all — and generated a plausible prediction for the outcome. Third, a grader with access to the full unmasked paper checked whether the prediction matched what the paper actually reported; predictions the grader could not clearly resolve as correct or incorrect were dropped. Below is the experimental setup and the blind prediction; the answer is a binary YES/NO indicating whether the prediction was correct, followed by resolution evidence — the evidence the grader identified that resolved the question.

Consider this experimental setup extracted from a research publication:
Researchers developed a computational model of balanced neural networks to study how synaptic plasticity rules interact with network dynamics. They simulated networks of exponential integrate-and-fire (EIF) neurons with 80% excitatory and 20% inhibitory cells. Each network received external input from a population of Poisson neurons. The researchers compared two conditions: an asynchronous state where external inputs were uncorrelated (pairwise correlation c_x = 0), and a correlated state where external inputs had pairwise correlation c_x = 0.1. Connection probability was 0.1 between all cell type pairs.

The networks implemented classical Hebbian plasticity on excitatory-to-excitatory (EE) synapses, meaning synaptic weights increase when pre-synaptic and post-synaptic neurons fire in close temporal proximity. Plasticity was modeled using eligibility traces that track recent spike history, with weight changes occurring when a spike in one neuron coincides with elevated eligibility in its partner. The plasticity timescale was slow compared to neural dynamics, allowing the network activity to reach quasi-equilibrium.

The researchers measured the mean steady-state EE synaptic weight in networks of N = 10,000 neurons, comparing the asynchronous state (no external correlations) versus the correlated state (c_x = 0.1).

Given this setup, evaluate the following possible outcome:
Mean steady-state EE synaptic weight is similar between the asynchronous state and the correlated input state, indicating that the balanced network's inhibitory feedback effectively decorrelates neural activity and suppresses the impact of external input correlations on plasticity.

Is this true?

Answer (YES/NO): NO